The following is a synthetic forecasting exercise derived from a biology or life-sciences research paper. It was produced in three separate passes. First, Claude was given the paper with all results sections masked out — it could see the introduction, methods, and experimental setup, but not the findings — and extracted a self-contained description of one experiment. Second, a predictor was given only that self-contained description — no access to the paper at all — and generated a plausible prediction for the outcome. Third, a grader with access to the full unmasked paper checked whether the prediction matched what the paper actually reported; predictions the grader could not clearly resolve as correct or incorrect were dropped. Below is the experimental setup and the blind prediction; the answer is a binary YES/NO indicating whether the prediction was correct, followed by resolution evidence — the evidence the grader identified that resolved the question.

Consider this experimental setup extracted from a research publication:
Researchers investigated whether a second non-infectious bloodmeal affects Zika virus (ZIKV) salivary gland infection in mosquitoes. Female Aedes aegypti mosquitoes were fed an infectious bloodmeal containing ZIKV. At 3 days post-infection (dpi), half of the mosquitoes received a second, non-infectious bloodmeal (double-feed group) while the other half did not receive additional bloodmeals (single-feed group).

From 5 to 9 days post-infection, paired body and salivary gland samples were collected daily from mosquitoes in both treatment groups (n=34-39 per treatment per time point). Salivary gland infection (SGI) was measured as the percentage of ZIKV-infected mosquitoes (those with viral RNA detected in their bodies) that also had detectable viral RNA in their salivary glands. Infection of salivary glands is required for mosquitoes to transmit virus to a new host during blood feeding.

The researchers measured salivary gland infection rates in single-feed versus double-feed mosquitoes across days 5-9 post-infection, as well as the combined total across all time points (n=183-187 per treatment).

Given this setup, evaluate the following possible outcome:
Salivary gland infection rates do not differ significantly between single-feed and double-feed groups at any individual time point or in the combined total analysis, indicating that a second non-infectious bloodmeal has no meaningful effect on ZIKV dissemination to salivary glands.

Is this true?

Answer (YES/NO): NO